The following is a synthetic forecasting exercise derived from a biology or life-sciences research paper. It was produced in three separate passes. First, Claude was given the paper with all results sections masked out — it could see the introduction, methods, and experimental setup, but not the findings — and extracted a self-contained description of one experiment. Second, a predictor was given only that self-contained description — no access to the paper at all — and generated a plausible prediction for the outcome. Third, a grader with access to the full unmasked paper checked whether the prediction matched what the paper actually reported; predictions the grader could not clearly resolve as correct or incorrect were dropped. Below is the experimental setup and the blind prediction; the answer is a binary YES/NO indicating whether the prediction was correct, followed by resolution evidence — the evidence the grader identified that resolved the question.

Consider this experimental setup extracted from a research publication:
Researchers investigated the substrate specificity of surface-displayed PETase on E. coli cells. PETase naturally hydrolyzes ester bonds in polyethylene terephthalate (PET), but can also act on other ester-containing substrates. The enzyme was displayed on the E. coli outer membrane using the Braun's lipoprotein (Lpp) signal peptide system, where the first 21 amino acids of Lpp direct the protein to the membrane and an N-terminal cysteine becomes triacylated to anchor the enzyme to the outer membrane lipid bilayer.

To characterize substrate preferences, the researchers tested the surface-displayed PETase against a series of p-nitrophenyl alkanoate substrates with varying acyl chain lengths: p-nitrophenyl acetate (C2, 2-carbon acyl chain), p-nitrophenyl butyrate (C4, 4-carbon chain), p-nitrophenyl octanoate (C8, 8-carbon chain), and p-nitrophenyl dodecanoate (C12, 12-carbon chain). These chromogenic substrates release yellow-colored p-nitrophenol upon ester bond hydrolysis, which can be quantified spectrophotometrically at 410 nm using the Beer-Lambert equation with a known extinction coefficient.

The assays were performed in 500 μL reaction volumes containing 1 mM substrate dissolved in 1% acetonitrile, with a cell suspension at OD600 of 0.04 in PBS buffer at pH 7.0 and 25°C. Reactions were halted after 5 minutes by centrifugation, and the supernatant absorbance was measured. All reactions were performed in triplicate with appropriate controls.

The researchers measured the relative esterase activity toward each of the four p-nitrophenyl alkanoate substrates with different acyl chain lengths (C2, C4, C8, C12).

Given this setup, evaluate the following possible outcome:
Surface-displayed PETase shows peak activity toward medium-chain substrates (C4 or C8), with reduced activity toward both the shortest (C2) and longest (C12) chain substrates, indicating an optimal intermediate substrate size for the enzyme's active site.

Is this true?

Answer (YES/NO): NO